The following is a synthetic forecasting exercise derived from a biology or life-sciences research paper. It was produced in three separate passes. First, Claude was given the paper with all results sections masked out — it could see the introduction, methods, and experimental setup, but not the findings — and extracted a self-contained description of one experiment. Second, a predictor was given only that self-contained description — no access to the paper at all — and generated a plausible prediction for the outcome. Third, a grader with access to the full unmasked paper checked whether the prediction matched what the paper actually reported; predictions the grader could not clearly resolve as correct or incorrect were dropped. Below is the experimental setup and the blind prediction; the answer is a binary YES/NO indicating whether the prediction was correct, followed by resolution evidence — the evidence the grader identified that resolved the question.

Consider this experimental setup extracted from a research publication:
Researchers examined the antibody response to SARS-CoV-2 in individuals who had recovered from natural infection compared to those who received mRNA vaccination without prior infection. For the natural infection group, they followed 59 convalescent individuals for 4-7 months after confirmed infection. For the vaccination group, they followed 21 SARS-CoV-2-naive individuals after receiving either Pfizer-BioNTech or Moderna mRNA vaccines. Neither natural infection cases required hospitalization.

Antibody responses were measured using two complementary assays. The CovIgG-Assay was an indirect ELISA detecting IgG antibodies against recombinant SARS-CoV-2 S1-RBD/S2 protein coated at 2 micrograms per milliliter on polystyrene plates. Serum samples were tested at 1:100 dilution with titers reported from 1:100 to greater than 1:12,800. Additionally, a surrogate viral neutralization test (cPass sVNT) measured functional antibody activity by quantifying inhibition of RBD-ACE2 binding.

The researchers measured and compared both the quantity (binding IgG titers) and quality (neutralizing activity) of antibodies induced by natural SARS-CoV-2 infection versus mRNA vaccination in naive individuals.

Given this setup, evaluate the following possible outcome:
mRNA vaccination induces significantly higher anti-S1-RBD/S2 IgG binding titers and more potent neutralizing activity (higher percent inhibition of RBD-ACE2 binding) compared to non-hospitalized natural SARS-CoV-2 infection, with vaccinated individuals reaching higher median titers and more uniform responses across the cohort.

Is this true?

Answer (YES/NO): NO